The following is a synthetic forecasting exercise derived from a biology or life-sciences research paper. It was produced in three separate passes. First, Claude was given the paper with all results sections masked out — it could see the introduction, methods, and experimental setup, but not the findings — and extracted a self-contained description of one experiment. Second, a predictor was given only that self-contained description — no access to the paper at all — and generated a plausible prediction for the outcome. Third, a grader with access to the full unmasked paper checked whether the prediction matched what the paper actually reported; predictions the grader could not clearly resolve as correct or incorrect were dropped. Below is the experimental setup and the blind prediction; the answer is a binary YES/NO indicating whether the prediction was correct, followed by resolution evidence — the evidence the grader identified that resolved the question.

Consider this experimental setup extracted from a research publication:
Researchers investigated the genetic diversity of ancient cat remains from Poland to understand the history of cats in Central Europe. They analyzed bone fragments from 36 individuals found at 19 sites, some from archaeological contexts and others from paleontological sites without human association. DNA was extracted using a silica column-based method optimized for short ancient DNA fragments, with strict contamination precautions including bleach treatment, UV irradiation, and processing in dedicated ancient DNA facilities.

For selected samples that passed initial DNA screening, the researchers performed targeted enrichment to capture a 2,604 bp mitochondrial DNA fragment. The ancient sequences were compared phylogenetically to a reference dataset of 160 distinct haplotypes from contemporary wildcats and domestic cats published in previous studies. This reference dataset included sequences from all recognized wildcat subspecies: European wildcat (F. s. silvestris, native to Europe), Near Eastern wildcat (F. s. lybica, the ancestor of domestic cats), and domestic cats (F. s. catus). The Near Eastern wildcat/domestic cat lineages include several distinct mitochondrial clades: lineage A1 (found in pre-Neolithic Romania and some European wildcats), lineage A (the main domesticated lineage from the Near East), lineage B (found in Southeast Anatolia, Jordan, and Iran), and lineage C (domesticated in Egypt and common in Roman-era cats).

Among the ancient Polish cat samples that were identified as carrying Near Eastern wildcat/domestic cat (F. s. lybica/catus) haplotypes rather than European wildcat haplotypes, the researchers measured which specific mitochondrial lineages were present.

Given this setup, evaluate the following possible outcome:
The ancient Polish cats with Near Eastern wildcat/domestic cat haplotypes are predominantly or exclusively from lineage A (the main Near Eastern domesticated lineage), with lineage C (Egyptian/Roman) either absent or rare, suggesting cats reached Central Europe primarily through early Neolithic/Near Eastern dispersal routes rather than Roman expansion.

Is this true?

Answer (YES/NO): NO